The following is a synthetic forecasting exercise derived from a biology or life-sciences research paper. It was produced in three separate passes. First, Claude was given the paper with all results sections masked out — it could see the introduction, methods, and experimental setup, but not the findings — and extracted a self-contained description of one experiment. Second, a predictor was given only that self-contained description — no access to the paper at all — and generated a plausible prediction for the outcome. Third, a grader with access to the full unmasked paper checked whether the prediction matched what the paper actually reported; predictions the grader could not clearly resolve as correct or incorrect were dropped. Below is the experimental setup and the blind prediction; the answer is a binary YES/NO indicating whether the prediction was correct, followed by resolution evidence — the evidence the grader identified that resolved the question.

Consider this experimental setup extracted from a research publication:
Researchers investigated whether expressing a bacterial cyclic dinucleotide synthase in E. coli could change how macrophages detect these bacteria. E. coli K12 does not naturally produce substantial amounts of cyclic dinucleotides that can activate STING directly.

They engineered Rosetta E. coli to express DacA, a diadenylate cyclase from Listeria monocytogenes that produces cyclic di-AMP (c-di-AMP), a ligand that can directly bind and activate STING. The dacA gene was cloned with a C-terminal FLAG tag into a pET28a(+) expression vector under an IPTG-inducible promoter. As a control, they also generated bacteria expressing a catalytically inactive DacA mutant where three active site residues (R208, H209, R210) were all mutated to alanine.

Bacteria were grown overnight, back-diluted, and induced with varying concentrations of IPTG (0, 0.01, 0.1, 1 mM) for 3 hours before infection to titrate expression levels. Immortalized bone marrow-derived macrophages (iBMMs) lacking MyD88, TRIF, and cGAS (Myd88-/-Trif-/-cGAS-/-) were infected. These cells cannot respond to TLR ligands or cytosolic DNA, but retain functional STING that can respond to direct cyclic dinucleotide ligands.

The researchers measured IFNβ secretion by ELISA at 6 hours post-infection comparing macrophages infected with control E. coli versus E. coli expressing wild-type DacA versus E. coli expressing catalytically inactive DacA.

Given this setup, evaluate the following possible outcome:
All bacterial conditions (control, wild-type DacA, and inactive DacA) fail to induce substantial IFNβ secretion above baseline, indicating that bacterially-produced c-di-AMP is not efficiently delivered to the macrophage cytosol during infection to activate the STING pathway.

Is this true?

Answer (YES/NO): NO